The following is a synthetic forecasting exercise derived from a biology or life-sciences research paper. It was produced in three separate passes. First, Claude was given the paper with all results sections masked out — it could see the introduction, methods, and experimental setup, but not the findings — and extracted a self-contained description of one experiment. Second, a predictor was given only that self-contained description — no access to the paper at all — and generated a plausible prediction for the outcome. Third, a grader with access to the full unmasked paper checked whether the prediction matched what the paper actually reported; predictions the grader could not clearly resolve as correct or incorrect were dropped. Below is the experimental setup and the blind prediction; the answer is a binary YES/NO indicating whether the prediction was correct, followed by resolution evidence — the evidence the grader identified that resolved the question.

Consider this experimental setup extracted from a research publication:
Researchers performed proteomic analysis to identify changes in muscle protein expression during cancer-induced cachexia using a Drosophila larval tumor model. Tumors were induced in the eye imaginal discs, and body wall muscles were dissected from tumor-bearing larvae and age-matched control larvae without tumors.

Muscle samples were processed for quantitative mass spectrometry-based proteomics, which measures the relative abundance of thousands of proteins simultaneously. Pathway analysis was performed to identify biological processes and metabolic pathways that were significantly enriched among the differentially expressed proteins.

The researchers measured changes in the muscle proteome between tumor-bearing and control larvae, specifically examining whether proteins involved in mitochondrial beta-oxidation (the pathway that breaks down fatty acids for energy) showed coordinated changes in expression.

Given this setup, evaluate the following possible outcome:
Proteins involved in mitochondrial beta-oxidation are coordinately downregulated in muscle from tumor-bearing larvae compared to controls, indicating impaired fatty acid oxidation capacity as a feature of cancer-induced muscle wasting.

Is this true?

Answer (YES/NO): NO